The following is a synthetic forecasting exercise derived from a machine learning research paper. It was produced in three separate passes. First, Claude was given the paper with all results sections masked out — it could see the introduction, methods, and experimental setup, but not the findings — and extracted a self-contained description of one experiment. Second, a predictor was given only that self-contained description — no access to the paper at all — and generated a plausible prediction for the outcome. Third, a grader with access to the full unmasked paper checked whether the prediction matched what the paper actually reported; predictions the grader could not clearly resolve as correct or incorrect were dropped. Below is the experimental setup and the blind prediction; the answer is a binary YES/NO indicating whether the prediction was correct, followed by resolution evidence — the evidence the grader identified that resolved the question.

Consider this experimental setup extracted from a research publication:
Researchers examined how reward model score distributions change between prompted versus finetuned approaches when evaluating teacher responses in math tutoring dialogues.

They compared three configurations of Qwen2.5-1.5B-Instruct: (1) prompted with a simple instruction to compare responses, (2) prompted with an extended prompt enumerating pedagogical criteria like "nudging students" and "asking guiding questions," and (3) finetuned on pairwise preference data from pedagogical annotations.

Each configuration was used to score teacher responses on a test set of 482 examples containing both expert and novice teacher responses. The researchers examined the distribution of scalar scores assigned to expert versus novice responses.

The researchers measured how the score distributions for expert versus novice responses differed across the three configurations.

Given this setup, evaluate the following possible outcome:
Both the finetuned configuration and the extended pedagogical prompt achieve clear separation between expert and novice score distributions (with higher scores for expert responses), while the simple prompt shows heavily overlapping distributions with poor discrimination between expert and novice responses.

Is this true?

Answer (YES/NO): NO